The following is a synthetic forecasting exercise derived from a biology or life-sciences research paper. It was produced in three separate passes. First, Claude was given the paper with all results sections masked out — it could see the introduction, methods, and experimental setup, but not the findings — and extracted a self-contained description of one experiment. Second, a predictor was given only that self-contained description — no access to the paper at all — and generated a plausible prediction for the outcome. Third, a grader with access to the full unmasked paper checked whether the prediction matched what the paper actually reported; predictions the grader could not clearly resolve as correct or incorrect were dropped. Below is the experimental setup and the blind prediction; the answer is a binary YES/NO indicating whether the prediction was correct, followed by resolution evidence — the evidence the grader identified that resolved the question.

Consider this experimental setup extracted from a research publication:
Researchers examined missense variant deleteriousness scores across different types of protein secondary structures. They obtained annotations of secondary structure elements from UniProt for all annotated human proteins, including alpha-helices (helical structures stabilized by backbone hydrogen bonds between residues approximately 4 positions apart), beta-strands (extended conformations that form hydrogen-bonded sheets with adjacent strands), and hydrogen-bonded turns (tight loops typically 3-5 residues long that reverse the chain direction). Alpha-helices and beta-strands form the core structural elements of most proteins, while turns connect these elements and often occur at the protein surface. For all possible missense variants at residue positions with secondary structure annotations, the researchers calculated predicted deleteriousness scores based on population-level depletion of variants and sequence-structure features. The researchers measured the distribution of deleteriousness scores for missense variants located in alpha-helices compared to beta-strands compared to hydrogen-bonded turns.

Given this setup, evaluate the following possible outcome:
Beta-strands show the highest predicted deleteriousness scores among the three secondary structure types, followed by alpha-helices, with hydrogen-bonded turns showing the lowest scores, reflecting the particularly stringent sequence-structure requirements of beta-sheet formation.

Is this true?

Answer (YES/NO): NO